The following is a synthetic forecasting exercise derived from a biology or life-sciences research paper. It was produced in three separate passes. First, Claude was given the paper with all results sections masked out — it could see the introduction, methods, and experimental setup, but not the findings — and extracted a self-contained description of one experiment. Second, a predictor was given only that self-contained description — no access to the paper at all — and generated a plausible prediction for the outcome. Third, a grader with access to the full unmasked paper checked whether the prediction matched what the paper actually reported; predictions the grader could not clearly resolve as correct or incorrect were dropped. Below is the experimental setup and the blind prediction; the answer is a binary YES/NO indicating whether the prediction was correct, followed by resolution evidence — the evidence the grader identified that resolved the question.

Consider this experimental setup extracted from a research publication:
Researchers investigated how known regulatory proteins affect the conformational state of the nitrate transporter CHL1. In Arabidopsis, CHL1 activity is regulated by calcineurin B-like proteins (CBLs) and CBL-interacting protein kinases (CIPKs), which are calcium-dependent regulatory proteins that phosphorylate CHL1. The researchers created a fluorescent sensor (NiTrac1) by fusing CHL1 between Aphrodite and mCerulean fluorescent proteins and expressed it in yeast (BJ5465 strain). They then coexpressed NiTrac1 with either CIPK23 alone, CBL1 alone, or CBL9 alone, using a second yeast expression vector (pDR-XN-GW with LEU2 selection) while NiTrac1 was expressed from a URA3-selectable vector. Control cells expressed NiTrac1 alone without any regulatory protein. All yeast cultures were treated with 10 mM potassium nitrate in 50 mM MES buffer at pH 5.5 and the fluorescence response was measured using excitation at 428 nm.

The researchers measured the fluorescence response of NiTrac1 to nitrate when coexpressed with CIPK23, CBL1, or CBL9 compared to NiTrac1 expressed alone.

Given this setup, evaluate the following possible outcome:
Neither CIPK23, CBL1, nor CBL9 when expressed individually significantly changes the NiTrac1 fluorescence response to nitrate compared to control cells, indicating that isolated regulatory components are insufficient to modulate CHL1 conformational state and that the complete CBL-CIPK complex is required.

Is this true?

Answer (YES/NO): NO